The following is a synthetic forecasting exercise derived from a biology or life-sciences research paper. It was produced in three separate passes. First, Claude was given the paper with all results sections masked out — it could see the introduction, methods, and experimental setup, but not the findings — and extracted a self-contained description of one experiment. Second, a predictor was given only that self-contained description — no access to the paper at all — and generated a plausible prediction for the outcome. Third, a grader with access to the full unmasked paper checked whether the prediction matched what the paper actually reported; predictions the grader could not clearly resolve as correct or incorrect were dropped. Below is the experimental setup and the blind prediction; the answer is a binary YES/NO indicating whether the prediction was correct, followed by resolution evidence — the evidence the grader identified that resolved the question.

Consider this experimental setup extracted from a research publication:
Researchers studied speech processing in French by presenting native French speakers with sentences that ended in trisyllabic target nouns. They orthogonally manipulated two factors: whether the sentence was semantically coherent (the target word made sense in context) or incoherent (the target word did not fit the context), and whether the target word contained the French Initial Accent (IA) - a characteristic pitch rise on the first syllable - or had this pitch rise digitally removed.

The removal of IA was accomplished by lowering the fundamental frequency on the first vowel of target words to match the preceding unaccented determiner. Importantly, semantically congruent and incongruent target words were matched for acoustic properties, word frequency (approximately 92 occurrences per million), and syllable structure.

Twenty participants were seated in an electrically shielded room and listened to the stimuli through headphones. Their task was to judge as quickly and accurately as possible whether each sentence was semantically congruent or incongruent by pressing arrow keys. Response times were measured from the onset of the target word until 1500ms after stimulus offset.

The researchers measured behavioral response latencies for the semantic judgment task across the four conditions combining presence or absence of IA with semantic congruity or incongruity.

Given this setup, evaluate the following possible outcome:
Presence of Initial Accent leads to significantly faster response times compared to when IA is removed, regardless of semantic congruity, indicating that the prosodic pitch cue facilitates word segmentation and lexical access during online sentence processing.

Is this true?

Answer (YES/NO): YES